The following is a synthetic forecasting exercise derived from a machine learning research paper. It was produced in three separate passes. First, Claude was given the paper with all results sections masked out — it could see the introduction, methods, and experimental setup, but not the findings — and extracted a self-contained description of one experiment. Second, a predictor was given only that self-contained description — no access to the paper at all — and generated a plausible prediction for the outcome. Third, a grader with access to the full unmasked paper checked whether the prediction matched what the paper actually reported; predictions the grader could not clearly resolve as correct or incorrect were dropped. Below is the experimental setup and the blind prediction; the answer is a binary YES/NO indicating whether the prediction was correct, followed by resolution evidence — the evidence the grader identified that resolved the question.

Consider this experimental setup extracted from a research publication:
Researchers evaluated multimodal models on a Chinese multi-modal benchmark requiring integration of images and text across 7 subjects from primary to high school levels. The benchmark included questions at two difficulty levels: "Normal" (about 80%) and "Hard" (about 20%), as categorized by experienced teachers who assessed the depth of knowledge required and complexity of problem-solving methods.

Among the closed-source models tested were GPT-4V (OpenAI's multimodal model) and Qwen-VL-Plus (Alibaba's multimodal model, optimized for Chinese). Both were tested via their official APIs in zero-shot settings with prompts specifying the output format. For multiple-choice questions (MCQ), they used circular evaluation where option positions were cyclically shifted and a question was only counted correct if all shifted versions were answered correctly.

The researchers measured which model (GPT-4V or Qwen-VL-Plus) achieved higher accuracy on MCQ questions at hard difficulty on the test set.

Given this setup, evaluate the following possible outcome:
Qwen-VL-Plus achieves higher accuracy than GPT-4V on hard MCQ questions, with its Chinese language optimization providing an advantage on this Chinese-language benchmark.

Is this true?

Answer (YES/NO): YES